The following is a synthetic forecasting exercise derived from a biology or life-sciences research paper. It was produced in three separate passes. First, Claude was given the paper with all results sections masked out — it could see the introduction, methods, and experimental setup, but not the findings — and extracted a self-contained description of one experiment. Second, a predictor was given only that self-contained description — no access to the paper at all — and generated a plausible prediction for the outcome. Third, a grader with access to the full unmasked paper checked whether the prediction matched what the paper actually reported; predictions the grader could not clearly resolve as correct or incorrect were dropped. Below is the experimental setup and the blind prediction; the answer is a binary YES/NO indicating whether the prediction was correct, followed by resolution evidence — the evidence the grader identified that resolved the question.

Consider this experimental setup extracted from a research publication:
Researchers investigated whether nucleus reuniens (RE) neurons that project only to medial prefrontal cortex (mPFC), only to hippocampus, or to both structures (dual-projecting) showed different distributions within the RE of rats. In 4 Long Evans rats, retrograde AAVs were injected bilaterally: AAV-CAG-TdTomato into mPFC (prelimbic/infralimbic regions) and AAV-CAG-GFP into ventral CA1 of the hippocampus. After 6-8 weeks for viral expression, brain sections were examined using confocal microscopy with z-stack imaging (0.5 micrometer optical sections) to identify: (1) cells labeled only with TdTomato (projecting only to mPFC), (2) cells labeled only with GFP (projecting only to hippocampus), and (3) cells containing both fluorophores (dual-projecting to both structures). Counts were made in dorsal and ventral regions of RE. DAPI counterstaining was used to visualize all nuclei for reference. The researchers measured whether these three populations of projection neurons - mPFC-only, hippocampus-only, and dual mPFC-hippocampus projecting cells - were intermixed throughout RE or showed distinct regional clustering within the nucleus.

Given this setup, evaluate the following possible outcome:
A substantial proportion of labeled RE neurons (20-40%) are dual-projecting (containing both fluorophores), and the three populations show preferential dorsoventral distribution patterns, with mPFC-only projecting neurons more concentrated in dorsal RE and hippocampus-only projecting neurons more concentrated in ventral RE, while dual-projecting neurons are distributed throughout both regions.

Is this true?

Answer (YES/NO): NO